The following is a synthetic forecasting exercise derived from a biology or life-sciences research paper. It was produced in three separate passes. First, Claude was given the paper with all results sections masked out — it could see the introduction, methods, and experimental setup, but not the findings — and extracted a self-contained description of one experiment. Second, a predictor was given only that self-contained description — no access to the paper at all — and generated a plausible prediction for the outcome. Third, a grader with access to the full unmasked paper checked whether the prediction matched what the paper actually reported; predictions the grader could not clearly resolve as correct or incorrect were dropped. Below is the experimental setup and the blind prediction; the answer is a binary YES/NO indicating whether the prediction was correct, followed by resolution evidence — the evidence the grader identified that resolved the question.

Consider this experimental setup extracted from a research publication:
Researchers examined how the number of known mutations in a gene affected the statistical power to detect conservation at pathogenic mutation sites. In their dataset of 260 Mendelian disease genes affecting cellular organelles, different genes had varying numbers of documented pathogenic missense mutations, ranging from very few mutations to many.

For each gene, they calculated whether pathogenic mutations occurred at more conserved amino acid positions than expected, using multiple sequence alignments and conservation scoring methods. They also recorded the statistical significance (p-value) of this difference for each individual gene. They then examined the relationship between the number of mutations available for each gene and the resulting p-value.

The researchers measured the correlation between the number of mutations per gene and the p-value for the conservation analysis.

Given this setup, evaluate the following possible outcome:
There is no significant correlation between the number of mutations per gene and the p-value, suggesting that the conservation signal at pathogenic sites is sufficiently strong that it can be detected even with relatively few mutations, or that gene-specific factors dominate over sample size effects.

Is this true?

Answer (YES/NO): NO